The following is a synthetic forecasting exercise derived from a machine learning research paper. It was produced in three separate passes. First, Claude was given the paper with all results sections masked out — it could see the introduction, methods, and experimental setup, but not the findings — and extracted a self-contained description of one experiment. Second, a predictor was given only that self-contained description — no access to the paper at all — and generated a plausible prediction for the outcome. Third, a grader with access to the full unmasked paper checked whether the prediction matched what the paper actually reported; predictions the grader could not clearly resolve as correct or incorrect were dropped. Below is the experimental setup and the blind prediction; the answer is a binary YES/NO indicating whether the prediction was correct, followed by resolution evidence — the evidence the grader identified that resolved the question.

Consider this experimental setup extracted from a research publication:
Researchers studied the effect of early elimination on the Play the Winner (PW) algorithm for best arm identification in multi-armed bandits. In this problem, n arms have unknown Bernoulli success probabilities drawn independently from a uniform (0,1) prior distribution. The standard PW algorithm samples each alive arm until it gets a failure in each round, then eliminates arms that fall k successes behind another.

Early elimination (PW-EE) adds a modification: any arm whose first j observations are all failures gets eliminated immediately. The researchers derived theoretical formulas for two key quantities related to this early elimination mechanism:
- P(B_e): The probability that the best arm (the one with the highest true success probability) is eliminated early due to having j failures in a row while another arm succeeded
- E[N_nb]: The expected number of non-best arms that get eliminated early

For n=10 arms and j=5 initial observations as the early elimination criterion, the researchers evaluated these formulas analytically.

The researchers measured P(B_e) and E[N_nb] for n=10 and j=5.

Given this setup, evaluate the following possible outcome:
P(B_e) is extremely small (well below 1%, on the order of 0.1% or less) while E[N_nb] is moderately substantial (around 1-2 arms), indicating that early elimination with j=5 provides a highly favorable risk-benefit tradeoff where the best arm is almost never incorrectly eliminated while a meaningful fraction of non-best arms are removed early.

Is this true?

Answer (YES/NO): YES